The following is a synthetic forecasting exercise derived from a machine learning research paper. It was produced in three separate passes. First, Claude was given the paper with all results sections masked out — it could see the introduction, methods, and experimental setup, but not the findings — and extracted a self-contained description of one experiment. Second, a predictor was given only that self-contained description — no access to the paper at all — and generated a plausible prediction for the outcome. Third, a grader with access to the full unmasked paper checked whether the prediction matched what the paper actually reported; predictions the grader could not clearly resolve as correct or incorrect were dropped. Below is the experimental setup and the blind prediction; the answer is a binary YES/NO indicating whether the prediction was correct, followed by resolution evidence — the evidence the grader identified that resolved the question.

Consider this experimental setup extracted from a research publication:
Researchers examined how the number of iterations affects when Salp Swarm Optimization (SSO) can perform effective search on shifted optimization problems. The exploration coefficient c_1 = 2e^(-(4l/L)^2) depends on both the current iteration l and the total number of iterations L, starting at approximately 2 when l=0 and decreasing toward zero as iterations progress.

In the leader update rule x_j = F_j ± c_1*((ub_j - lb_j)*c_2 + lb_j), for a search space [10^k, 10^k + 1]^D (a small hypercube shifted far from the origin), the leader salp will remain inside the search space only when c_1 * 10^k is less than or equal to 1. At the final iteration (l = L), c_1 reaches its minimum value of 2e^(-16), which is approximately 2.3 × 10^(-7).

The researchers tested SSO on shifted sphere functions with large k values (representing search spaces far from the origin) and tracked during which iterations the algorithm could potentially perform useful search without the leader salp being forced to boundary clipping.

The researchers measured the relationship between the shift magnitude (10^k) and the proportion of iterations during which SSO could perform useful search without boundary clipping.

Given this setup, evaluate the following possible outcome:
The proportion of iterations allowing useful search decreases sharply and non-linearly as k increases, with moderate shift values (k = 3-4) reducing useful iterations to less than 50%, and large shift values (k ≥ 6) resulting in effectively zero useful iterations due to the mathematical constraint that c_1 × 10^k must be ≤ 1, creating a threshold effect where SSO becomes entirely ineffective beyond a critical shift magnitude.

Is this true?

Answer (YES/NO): NO